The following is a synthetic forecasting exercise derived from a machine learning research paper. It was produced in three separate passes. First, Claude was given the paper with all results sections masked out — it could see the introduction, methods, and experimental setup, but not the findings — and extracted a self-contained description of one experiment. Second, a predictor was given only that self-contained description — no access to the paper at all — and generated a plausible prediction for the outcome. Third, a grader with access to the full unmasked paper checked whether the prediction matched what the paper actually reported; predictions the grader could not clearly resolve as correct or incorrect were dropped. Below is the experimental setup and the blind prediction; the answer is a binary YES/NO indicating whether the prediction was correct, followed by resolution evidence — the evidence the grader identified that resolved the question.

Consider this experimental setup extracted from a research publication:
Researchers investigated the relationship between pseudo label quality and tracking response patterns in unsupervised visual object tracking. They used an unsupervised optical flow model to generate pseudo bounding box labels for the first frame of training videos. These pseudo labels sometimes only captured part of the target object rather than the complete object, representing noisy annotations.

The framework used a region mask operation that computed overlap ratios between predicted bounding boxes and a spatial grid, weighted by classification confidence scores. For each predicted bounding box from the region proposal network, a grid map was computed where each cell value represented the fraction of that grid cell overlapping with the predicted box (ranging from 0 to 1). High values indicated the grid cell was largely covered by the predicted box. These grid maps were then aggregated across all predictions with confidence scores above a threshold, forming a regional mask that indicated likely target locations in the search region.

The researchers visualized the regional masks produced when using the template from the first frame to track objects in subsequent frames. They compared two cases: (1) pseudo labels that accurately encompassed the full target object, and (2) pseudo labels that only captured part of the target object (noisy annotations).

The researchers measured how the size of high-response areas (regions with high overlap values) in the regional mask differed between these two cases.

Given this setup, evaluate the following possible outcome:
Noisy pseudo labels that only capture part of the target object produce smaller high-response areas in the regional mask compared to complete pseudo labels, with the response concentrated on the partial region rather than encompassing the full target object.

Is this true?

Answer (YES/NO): NO